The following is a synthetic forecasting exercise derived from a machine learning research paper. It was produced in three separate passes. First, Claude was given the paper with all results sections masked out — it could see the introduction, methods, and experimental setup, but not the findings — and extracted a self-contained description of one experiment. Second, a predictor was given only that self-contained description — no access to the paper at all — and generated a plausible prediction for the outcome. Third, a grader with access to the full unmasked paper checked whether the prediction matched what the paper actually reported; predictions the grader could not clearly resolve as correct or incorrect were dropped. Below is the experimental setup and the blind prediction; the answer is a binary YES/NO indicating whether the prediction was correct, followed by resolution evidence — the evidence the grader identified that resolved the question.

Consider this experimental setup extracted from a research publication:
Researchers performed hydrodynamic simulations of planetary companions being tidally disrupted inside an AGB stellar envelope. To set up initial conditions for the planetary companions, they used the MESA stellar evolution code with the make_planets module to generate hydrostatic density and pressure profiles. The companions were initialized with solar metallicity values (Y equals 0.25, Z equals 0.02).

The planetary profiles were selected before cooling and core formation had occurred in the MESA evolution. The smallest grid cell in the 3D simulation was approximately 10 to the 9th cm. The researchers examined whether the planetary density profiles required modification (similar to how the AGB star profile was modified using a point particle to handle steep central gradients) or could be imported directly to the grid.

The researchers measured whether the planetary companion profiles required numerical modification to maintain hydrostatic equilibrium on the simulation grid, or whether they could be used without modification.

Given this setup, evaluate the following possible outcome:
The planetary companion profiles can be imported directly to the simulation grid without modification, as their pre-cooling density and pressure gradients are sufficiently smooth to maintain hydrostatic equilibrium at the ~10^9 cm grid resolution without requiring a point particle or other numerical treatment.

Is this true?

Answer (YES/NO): YES